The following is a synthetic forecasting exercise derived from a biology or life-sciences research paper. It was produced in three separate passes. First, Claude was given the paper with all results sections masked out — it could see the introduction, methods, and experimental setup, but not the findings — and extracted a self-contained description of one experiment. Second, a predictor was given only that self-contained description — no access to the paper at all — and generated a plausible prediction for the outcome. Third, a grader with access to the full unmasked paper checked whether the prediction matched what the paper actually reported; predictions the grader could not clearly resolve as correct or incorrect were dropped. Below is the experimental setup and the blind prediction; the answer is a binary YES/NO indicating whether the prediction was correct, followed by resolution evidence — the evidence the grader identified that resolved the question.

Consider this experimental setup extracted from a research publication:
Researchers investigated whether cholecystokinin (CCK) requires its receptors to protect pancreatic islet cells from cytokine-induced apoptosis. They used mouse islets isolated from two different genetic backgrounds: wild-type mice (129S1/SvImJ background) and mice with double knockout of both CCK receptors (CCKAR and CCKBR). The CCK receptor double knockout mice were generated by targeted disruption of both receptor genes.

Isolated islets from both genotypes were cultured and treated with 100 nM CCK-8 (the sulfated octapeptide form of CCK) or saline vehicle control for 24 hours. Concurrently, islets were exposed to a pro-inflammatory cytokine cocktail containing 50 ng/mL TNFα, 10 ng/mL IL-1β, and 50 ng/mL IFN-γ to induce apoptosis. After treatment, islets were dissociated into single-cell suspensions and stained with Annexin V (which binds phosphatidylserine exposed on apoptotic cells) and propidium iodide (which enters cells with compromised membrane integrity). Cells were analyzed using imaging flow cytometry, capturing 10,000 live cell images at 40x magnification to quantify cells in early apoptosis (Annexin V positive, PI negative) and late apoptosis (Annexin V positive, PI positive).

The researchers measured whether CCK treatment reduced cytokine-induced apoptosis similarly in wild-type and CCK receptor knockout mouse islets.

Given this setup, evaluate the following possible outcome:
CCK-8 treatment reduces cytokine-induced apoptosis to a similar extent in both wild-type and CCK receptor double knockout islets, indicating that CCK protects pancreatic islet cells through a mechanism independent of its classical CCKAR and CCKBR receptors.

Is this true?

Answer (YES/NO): NO